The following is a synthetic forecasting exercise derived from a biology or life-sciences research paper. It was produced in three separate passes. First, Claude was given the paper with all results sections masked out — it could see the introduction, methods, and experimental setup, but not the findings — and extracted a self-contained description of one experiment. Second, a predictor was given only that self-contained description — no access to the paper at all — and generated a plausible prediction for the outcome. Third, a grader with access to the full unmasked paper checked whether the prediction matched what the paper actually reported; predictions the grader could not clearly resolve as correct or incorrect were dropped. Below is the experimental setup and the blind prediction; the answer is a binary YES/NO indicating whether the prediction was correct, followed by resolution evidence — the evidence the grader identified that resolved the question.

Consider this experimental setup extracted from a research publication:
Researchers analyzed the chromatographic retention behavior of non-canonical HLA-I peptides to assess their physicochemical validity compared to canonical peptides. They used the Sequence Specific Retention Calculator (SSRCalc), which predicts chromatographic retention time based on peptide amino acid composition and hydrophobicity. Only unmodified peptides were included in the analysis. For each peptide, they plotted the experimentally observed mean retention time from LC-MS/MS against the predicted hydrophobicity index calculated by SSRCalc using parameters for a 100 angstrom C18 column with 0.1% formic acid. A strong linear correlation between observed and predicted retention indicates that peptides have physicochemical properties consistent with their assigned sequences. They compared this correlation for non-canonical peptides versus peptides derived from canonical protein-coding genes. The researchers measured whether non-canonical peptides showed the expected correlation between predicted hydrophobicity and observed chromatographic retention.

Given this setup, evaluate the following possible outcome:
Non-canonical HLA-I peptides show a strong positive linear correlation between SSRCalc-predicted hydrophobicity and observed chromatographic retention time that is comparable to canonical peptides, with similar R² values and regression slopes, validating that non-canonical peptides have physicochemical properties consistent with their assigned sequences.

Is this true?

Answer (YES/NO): YES